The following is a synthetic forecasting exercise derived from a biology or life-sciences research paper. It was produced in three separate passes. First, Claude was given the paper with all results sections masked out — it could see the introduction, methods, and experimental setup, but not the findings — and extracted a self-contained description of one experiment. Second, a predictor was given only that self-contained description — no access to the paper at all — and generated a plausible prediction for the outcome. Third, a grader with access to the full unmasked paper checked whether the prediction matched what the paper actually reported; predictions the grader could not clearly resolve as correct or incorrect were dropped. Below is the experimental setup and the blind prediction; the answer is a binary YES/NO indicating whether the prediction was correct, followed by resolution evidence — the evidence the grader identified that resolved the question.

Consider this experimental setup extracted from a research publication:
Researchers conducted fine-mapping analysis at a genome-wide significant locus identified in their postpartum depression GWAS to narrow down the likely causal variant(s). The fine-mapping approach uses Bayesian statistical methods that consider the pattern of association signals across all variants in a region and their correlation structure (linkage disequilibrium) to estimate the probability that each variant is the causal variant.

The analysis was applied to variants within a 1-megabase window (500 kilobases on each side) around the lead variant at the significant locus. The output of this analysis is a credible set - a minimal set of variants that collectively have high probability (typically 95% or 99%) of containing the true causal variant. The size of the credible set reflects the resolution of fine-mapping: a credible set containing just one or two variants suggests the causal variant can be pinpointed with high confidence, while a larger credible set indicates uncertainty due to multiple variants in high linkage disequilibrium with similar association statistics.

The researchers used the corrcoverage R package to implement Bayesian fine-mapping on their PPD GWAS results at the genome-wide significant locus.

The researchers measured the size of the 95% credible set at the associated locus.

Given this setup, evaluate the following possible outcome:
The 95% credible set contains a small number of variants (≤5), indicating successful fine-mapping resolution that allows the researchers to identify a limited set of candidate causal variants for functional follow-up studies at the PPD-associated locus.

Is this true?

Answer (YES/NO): NO